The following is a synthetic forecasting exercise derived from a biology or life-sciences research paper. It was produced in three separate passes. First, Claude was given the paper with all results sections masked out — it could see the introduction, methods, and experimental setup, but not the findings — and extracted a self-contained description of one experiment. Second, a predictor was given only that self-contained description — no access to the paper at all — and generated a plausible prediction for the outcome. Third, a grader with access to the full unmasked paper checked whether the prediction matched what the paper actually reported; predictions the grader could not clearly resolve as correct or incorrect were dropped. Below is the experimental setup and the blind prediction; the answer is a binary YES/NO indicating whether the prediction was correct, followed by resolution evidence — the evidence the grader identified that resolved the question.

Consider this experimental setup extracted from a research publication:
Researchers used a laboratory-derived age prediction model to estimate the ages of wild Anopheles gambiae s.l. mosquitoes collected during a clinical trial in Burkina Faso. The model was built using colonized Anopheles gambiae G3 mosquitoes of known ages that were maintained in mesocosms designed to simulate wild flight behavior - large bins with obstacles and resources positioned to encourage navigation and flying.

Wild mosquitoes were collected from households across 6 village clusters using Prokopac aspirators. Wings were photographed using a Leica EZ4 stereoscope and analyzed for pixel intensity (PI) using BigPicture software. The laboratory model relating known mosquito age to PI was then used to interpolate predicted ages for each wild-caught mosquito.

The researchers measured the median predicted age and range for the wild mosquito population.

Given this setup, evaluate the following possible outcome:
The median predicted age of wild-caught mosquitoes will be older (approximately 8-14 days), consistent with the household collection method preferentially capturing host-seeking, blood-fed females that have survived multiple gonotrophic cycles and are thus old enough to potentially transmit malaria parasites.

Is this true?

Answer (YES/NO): NO